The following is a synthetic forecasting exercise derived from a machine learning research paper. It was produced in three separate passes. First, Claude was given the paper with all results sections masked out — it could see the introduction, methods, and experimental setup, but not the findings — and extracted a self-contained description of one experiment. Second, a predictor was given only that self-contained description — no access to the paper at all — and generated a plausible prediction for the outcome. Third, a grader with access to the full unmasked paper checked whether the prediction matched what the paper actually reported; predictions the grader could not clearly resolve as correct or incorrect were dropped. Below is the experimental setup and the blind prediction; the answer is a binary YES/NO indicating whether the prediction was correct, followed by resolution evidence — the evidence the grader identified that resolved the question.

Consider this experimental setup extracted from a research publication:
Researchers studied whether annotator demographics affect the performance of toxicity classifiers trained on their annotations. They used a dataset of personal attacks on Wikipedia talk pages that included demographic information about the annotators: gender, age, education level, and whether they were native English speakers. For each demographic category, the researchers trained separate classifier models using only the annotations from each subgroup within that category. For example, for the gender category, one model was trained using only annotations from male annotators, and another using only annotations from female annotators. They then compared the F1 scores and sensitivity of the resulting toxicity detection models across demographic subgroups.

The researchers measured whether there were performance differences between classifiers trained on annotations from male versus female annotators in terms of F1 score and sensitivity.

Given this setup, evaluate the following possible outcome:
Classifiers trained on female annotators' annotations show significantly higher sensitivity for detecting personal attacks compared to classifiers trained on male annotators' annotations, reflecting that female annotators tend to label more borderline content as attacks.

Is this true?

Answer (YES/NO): NO